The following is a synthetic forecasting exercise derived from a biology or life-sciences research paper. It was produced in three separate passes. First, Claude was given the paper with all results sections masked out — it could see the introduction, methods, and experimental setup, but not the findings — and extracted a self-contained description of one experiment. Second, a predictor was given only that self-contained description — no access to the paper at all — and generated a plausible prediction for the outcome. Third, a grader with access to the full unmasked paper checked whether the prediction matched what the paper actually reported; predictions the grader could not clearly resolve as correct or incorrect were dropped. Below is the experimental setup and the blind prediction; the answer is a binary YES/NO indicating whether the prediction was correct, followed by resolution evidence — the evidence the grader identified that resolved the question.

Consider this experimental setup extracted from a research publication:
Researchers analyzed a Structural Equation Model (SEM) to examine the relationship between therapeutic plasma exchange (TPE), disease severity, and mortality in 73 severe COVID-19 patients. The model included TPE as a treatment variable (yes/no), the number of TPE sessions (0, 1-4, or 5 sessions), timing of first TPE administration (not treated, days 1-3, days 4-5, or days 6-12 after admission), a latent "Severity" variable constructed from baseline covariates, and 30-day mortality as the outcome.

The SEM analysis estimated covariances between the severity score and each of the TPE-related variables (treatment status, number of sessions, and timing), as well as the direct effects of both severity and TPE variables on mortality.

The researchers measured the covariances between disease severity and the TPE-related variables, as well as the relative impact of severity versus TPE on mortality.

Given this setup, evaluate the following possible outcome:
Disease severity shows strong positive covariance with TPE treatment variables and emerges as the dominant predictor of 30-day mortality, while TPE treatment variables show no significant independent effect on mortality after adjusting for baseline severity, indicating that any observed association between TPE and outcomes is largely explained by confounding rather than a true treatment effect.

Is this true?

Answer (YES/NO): NO